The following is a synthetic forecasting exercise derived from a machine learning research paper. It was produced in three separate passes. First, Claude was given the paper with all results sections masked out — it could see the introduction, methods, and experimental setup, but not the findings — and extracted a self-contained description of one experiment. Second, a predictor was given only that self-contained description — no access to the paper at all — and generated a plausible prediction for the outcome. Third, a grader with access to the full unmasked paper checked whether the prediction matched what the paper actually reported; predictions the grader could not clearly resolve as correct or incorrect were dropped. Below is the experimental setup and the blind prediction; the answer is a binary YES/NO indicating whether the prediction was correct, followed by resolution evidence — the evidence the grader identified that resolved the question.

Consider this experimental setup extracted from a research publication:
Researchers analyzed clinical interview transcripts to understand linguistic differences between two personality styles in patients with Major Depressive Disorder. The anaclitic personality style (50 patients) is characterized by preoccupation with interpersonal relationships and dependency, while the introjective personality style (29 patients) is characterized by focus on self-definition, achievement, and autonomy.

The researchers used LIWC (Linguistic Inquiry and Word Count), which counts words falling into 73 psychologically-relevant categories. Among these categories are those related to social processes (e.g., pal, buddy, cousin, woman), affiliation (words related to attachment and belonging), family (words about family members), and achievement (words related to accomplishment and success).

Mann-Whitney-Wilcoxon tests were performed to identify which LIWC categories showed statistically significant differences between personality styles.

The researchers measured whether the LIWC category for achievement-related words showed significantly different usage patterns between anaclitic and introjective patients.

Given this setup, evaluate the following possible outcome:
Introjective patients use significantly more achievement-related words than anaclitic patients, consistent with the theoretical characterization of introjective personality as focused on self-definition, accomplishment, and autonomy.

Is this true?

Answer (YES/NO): NO